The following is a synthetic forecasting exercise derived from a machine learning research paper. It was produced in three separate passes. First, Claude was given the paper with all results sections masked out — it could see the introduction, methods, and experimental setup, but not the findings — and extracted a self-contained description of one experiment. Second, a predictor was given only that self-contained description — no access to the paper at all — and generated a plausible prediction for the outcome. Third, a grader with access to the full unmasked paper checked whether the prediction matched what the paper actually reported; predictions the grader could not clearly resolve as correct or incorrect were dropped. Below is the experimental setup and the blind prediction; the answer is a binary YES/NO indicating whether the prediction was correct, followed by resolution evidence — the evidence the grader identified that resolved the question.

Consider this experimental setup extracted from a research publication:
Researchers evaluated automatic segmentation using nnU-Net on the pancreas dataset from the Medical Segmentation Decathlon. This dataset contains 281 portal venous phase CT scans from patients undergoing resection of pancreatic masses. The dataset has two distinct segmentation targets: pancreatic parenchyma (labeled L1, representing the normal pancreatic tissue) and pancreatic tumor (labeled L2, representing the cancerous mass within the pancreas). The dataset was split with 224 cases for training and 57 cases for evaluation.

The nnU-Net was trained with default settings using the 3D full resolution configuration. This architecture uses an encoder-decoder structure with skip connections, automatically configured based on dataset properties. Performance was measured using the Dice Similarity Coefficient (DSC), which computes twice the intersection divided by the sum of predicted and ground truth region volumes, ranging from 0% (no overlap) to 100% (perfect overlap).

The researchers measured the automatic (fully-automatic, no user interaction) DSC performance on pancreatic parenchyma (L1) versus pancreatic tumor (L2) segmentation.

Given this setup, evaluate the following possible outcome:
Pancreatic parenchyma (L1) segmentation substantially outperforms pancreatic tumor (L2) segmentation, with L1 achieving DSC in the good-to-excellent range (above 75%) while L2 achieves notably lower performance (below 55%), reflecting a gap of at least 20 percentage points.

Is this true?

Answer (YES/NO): YES